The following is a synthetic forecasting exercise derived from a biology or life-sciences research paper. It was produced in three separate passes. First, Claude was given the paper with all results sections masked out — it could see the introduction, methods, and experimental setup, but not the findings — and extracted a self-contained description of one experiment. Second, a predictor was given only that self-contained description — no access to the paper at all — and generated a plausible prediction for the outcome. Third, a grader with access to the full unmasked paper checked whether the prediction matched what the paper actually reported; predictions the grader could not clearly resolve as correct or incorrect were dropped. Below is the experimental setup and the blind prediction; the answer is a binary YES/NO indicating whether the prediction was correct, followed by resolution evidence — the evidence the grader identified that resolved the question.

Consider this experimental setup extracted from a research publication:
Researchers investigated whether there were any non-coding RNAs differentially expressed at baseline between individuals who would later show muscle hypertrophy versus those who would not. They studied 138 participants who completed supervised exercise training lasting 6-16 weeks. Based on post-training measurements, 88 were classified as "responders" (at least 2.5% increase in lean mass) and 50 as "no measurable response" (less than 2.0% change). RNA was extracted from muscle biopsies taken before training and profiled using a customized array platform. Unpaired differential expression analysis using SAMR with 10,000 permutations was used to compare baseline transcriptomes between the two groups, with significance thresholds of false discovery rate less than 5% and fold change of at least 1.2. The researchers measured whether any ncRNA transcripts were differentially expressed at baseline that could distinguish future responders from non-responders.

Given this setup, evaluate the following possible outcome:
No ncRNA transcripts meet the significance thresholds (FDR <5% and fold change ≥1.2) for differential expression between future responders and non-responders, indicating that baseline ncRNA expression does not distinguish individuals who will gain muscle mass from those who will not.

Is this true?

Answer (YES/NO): NO